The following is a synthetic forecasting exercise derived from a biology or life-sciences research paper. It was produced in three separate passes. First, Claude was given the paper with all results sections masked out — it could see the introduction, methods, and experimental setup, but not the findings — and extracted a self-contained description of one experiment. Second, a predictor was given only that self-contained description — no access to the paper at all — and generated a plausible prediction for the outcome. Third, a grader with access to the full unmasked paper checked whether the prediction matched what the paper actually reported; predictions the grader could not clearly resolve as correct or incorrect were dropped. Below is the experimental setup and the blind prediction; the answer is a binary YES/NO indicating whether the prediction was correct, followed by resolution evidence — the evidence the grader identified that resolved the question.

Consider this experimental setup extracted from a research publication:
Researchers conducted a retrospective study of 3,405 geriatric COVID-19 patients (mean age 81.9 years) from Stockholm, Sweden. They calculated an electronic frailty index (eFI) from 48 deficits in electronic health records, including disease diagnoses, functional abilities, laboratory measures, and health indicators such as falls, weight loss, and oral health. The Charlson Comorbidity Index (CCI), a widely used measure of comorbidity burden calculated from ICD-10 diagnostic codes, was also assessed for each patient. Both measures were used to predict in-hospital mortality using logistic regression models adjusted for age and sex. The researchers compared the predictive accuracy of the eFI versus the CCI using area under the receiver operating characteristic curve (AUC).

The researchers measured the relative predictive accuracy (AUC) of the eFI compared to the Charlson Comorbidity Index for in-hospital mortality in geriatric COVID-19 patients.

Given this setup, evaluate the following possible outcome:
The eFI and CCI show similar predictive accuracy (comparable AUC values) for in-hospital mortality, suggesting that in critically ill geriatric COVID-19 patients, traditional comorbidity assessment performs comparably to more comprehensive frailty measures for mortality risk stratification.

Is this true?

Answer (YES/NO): NO